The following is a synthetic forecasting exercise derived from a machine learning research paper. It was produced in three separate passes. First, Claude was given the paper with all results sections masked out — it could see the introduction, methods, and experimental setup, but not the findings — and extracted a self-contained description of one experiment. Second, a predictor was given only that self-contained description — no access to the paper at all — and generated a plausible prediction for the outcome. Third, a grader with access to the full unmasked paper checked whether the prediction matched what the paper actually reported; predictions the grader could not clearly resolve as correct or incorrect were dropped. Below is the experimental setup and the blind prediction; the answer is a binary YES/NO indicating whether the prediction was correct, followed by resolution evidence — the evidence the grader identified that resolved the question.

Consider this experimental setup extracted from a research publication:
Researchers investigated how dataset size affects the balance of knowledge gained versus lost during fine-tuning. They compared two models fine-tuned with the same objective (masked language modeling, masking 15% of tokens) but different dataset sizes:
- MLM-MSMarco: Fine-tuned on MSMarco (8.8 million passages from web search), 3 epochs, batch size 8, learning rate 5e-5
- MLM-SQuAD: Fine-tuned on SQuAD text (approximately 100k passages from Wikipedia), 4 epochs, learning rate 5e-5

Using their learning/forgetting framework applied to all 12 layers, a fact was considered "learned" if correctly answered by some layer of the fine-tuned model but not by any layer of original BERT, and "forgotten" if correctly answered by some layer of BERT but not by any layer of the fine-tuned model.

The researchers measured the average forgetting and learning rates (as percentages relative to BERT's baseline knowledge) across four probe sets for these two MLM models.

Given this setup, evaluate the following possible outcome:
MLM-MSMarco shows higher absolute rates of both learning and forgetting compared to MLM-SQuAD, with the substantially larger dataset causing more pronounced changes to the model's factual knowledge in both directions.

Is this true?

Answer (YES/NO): YES